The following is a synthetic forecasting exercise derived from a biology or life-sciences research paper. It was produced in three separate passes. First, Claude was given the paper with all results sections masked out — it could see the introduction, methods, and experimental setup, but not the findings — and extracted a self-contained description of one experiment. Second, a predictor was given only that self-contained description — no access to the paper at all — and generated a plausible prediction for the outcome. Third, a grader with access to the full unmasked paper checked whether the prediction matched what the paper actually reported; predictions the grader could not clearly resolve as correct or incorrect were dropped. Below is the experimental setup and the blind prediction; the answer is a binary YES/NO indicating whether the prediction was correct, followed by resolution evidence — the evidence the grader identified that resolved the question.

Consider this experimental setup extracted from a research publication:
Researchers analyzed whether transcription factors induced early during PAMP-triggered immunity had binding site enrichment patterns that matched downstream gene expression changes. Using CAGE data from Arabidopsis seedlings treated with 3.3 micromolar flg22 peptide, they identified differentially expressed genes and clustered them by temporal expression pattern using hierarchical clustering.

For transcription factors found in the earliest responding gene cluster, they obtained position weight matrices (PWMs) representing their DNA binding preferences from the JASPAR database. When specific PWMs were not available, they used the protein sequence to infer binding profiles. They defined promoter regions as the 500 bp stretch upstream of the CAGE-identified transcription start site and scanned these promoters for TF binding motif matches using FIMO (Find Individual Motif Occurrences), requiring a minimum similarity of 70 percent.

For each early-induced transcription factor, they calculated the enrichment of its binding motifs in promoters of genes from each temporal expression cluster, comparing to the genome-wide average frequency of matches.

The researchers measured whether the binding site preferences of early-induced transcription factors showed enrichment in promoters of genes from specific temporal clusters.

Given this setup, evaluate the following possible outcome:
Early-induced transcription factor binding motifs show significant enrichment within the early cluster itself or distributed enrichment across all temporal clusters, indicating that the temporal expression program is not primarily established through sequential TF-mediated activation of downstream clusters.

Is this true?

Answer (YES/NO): NO